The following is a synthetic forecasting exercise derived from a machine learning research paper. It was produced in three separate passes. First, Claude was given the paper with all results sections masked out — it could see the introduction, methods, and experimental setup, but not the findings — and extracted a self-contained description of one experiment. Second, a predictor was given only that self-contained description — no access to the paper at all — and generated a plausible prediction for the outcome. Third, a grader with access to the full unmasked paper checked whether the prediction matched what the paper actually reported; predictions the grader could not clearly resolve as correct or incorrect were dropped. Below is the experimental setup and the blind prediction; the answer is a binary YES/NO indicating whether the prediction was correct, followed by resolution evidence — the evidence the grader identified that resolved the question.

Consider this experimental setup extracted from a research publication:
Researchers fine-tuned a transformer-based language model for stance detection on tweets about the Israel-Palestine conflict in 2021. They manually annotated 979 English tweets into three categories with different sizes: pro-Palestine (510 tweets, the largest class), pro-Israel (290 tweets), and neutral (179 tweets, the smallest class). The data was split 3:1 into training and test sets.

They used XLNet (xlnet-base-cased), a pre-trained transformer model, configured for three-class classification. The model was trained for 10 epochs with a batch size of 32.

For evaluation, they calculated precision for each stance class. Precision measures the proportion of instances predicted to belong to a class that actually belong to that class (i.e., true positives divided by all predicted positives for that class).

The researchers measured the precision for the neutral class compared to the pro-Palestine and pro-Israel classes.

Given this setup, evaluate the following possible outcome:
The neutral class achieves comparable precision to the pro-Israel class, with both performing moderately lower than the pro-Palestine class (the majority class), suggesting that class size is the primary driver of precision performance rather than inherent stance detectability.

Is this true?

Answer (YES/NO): NO